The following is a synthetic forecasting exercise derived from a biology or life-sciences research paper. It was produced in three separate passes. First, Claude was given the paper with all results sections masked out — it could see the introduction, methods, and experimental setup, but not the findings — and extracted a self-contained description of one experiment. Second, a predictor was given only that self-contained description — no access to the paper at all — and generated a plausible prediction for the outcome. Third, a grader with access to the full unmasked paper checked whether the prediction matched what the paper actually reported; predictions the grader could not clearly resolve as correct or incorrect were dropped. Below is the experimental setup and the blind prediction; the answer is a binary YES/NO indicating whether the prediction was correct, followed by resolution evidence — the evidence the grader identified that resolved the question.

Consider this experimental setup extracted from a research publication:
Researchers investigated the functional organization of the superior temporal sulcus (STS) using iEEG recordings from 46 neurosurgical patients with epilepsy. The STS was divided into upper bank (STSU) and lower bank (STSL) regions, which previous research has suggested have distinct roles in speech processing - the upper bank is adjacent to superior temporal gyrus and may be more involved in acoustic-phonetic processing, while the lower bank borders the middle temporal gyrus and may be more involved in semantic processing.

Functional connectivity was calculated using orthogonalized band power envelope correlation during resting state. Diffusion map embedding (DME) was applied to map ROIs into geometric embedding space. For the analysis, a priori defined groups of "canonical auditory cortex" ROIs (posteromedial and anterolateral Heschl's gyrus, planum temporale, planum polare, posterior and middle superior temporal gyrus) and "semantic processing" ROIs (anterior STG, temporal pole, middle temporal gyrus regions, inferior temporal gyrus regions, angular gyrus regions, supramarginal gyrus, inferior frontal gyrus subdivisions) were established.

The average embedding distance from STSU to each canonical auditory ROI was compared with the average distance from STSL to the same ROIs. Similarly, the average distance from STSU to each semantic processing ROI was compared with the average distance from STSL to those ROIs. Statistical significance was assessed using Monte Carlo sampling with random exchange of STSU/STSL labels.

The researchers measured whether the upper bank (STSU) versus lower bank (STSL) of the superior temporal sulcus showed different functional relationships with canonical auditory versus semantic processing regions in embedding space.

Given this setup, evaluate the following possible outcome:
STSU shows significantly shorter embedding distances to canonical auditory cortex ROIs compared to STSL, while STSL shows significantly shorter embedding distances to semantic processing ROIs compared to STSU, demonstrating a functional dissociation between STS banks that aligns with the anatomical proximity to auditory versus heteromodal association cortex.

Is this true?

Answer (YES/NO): YES